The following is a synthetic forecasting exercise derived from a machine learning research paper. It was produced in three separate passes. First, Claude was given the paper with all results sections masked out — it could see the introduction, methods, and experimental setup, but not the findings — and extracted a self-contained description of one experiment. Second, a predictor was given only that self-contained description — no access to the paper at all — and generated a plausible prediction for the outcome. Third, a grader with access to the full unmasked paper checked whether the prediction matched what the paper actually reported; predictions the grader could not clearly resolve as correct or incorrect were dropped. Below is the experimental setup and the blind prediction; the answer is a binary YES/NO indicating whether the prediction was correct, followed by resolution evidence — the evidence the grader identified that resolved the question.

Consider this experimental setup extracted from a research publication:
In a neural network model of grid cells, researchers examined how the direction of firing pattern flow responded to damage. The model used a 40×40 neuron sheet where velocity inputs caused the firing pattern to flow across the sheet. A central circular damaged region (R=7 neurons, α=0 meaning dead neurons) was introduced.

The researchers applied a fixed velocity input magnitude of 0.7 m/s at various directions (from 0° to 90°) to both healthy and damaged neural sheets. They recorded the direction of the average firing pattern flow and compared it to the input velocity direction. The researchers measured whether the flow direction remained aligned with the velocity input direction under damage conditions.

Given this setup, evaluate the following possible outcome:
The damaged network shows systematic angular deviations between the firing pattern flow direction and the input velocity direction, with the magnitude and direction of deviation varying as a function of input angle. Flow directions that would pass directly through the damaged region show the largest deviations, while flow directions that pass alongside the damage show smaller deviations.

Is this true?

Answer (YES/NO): NO